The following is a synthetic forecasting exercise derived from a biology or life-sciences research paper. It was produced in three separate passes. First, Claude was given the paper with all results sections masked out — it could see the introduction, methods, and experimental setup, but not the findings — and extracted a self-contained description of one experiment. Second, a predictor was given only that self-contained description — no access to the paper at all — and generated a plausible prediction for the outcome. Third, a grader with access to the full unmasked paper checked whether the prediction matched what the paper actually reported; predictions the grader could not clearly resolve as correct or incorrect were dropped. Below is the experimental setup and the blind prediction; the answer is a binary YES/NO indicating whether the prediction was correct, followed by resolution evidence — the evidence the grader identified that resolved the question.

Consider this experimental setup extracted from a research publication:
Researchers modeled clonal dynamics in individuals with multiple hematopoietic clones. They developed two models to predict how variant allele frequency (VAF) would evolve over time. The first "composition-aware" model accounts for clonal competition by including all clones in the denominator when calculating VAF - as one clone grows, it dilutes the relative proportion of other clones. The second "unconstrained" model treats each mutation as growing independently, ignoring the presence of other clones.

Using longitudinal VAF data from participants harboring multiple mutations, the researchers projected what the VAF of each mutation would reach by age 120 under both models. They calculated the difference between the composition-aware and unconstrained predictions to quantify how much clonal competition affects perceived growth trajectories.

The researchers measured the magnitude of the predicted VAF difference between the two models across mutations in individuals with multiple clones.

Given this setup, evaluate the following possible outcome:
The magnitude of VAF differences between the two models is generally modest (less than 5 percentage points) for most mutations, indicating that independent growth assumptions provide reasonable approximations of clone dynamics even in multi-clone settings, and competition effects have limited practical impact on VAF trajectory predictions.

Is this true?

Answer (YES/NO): NO